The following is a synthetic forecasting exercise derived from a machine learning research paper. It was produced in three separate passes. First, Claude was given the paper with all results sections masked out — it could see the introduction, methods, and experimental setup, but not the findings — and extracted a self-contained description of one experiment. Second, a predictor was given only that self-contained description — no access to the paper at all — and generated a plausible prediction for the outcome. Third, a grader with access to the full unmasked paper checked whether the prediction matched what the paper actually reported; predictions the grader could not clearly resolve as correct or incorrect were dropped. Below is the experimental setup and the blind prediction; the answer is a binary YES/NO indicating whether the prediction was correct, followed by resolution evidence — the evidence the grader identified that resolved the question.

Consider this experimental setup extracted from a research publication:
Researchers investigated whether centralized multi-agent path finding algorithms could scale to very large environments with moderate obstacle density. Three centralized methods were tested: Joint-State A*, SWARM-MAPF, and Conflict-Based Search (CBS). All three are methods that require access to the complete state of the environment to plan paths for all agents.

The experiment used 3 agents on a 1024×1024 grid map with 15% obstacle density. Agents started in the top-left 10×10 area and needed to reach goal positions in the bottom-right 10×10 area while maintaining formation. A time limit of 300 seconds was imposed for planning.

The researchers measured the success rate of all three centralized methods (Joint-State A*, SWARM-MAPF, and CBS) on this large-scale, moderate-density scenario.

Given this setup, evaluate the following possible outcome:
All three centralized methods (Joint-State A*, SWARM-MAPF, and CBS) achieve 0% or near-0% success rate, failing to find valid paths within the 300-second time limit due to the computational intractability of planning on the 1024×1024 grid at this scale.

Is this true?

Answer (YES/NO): YES